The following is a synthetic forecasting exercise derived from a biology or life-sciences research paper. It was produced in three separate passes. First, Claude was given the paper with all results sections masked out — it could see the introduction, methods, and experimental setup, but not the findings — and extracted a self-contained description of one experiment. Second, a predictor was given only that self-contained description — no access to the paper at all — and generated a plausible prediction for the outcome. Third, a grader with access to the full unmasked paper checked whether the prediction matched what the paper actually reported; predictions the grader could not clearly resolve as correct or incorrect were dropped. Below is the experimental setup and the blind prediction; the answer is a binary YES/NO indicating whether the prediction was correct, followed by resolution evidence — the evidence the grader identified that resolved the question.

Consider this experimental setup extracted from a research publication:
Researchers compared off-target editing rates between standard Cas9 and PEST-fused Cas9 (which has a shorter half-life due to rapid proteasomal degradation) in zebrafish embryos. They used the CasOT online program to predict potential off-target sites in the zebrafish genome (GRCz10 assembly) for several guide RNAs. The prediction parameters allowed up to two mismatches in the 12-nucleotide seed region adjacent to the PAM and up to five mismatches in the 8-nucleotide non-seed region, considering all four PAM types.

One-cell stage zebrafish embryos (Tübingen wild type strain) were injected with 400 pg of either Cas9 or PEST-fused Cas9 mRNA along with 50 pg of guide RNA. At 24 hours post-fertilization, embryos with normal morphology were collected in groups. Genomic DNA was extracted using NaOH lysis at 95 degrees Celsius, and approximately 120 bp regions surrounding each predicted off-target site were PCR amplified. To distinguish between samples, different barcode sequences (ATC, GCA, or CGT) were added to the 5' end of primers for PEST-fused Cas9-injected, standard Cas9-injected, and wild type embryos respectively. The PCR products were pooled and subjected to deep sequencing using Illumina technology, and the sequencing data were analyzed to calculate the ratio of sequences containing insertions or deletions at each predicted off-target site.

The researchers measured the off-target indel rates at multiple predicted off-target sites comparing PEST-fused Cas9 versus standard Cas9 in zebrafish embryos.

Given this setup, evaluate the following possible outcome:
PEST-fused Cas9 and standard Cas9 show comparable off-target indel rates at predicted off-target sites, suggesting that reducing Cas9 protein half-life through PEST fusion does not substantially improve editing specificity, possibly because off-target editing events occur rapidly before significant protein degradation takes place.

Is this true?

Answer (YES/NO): NO